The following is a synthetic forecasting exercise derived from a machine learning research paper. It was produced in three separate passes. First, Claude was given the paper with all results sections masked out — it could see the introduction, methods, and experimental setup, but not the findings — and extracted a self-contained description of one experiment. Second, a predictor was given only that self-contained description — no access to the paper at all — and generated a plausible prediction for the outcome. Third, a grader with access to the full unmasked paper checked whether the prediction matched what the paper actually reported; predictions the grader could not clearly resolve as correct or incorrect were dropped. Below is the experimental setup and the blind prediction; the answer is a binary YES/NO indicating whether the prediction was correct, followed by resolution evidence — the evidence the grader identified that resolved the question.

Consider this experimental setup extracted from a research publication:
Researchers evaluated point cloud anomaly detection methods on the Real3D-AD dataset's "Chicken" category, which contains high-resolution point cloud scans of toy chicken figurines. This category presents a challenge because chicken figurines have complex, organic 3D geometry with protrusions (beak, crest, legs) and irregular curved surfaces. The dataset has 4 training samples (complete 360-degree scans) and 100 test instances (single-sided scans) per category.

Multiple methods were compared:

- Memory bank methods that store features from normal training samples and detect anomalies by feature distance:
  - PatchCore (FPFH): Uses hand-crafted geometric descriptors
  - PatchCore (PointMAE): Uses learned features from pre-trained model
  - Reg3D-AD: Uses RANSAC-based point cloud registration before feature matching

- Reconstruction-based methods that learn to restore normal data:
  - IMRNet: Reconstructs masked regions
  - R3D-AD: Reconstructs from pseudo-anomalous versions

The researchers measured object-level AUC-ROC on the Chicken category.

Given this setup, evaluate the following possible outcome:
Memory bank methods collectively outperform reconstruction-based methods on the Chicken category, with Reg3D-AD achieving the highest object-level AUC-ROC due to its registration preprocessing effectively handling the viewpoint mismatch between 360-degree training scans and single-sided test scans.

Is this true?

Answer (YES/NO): YES